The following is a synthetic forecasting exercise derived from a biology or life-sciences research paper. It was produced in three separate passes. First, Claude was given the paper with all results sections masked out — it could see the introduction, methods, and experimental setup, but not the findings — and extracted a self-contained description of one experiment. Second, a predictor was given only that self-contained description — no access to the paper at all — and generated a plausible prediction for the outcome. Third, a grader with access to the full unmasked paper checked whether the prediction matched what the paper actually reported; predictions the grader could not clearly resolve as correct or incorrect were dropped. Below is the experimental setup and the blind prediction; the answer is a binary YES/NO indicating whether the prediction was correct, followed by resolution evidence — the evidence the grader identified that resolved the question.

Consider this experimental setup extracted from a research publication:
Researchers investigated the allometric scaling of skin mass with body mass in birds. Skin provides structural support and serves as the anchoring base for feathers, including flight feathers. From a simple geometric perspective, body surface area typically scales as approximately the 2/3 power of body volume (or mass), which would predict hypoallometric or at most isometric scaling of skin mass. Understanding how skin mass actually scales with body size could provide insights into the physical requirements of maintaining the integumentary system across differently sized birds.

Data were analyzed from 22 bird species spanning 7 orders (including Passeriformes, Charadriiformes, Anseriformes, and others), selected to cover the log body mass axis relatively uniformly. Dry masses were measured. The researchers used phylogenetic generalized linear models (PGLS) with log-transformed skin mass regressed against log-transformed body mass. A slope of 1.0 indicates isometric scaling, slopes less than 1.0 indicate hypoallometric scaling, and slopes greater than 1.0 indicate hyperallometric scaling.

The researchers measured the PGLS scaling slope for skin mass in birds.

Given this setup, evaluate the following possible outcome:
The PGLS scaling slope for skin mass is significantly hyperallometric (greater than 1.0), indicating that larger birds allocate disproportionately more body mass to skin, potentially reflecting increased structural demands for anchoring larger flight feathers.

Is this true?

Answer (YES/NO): NO